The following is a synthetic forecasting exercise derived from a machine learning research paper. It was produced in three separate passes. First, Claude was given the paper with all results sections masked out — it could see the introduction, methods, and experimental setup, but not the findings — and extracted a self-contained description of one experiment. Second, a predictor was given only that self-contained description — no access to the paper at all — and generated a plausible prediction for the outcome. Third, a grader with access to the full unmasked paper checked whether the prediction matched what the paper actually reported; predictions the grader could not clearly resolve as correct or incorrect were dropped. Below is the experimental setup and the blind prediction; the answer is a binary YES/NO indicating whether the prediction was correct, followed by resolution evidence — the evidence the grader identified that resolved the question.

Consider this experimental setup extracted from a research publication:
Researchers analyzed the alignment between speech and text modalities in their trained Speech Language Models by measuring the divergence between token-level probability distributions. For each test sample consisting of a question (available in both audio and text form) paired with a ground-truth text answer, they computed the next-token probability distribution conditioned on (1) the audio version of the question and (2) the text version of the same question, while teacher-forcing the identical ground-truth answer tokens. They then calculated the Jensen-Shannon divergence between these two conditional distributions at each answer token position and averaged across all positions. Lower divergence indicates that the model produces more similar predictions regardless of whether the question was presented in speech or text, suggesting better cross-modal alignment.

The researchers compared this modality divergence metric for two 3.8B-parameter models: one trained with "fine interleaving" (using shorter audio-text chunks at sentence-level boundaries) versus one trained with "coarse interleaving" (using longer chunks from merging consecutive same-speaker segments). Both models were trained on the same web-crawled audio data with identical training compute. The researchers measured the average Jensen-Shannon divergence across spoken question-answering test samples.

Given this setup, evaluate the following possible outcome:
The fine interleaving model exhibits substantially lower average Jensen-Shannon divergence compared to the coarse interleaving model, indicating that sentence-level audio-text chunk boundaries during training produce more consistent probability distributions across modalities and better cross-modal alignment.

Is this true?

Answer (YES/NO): YES